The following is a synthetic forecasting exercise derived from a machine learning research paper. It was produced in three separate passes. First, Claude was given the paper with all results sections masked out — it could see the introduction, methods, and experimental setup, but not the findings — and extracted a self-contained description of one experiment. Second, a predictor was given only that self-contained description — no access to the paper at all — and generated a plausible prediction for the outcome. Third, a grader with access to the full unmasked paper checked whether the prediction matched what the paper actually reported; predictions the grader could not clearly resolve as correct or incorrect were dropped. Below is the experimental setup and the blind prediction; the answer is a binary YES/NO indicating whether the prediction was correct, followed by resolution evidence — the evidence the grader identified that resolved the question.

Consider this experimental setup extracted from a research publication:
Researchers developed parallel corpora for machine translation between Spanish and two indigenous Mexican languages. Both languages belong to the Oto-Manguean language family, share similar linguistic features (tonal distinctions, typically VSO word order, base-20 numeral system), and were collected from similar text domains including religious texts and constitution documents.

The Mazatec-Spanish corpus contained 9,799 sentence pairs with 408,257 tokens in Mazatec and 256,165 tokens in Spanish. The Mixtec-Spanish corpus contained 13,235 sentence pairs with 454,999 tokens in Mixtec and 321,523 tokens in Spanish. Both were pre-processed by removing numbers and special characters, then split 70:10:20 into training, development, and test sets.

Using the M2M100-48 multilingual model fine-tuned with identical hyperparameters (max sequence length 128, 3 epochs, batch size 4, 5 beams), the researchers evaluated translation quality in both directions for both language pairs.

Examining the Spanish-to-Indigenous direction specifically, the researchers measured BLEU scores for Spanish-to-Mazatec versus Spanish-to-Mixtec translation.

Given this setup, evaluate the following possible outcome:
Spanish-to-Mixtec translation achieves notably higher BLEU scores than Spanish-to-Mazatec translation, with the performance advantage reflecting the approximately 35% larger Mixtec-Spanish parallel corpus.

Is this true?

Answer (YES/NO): NO